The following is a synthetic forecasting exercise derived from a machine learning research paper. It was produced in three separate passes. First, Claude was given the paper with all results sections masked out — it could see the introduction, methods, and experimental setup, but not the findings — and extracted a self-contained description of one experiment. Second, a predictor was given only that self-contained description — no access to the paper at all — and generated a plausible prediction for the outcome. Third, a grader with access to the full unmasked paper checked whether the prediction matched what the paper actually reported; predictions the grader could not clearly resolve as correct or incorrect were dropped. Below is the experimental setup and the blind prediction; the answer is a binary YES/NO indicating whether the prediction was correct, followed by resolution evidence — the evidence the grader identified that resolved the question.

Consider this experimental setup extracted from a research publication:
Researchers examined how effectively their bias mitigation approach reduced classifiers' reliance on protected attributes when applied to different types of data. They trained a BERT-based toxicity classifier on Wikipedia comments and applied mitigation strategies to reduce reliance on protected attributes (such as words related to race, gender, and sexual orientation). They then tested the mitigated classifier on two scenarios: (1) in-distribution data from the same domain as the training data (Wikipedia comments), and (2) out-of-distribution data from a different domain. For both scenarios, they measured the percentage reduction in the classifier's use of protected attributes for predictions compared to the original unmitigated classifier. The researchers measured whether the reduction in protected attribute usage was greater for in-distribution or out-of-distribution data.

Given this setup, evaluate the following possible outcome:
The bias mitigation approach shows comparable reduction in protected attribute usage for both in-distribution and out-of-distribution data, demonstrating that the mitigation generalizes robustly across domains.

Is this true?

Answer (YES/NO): NO